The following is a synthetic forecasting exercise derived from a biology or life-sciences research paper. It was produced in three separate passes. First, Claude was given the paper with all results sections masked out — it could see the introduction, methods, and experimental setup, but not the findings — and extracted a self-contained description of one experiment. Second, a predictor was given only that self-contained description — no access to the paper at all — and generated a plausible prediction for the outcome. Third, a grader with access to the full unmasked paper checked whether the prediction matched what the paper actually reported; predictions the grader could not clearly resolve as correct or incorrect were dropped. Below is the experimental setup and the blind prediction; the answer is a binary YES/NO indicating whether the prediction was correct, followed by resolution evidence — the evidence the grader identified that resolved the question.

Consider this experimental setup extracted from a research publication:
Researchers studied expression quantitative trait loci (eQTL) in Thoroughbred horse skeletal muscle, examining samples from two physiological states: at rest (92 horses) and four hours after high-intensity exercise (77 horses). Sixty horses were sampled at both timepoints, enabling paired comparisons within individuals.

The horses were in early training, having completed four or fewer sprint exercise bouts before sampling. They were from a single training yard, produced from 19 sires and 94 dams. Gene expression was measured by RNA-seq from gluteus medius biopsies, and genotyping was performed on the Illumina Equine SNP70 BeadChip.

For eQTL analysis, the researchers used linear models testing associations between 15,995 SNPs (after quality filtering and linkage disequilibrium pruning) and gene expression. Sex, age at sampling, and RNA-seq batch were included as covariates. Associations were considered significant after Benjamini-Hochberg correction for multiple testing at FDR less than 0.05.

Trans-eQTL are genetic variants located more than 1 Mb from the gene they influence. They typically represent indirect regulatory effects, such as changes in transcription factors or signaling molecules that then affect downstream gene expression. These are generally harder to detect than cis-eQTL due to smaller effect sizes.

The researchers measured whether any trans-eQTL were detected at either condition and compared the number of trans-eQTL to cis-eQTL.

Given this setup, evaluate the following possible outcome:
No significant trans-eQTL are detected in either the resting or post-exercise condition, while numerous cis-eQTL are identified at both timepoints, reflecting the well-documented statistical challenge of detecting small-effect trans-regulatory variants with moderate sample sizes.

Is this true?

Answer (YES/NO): NO